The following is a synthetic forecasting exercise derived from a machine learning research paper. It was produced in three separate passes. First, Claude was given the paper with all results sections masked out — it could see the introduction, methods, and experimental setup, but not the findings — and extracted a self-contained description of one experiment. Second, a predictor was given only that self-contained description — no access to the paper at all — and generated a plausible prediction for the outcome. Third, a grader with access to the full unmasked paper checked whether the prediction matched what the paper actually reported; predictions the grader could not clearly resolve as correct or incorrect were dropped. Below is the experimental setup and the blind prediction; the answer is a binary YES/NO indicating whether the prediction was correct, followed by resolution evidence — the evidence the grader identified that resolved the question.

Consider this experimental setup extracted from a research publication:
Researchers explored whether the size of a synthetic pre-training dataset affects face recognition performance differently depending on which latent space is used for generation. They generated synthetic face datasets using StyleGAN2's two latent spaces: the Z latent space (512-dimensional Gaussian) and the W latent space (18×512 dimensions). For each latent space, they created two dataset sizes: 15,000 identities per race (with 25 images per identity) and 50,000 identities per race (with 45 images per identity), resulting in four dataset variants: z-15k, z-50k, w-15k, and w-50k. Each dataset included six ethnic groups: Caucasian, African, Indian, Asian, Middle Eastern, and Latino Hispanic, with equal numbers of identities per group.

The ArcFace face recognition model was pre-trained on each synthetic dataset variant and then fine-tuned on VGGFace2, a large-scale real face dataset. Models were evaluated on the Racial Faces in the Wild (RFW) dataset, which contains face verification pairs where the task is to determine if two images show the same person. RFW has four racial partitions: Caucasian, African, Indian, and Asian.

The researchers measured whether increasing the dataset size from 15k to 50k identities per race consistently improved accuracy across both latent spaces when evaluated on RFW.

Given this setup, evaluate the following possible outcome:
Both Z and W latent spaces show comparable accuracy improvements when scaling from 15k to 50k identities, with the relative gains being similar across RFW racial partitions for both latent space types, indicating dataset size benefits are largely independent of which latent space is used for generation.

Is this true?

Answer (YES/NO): NO